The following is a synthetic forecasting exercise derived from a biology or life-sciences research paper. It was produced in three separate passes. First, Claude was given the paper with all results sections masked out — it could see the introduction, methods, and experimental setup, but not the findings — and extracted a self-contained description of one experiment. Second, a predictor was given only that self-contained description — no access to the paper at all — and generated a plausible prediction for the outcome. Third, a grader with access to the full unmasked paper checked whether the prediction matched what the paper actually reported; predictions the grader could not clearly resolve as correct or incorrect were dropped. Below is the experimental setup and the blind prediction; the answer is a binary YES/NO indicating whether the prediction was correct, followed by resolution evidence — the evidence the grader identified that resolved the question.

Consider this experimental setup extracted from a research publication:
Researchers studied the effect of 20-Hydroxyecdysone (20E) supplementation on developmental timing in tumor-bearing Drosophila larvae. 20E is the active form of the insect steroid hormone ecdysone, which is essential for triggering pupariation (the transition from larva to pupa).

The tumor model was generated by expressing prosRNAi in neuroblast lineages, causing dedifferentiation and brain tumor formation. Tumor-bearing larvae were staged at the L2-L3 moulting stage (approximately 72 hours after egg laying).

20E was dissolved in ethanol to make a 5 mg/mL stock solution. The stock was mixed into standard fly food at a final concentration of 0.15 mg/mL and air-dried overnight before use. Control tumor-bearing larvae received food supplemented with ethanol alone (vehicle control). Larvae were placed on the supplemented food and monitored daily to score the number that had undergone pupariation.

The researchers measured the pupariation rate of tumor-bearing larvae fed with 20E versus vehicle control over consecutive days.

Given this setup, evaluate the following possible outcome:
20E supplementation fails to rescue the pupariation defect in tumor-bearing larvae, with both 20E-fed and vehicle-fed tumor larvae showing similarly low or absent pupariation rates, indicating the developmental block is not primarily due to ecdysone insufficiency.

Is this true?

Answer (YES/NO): NO